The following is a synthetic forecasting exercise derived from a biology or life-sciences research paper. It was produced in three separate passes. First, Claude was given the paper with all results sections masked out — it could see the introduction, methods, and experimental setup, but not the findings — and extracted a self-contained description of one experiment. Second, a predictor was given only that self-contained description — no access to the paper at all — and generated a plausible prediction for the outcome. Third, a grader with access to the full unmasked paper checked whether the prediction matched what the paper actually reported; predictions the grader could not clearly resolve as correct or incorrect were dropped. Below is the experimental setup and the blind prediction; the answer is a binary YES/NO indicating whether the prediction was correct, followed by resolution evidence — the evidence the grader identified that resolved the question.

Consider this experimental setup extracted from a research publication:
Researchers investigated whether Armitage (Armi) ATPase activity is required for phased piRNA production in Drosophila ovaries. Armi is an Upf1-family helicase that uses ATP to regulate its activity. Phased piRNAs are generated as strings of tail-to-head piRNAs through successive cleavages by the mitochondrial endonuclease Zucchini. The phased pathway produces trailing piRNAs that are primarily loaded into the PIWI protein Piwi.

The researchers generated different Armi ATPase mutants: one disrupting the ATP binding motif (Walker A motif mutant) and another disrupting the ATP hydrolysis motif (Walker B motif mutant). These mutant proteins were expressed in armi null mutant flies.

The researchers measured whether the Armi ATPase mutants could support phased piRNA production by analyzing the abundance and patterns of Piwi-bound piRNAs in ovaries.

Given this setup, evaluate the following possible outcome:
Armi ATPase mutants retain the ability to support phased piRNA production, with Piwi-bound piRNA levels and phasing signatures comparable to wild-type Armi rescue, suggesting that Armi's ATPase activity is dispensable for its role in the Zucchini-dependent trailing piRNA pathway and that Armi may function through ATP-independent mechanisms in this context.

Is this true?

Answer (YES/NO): NO